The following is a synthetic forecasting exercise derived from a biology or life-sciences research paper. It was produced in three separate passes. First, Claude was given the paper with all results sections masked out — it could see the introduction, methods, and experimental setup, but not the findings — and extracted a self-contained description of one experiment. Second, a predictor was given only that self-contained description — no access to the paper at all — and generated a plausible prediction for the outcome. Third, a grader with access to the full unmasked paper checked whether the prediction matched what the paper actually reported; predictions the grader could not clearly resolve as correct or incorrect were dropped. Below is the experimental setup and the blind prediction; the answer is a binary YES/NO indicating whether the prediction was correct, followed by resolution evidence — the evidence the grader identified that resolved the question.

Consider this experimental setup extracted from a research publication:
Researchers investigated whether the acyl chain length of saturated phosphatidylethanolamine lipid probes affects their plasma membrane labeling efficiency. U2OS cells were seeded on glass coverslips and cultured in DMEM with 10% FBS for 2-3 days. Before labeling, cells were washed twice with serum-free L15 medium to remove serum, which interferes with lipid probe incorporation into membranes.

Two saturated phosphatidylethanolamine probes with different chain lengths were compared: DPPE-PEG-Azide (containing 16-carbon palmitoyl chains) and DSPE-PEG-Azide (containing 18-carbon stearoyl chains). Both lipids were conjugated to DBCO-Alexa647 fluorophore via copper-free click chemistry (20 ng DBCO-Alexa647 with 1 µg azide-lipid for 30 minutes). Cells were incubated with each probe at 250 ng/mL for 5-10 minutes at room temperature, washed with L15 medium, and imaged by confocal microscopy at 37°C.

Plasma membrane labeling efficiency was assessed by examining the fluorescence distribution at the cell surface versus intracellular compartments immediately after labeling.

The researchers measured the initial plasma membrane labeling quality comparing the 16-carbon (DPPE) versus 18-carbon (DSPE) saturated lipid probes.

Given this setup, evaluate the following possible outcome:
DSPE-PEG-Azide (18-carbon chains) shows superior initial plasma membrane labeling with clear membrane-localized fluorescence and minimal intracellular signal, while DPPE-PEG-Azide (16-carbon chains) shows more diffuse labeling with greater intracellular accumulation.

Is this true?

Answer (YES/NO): NO